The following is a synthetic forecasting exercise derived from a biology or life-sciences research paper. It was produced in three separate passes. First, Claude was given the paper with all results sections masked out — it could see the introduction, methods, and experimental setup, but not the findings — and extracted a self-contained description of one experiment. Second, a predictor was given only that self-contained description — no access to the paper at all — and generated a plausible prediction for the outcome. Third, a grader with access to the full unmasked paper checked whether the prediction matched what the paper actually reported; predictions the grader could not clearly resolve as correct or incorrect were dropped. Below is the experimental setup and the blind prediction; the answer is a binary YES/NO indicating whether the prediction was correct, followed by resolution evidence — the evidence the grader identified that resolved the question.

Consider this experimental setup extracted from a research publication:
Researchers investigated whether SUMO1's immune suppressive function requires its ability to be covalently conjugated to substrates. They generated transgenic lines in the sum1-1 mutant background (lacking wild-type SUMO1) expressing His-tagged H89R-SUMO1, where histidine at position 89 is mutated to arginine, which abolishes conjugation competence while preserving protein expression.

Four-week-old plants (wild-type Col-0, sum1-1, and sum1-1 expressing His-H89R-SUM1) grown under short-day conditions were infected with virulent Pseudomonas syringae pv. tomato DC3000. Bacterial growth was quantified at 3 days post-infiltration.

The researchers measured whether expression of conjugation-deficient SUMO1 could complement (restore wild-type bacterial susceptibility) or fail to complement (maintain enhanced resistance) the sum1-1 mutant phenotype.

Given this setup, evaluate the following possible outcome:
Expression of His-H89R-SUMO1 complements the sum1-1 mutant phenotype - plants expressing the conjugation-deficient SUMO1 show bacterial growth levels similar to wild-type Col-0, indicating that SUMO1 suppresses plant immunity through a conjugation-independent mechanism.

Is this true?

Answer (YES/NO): NO